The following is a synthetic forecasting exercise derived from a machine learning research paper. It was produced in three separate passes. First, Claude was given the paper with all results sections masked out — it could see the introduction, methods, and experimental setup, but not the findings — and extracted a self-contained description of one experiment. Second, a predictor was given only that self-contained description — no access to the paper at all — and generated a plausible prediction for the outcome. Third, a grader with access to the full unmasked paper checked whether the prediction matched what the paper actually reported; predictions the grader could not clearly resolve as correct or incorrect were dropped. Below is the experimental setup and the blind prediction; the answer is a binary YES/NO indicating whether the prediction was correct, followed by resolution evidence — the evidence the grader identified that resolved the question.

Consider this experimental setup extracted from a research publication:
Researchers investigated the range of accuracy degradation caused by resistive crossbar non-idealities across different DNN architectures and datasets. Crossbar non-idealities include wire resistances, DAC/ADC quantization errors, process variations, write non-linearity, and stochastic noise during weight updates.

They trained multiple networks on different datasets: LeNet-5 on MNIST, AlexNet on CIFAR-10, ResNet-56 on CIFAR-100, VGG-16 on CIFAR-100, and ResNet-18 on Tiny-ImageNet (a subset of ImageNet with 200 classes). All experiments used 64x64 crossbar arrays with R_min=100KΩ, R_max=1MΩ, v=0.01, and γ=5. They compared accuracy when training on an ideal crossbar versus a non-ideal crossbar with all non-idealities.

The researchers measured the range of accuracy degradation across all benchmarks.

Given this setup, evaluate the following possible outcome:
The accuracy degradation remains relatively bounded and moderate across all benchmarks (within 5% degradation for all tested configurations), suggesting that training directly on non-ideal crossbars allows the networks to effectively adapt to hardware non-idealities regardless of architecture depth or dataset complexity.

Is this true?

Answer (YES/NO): NO